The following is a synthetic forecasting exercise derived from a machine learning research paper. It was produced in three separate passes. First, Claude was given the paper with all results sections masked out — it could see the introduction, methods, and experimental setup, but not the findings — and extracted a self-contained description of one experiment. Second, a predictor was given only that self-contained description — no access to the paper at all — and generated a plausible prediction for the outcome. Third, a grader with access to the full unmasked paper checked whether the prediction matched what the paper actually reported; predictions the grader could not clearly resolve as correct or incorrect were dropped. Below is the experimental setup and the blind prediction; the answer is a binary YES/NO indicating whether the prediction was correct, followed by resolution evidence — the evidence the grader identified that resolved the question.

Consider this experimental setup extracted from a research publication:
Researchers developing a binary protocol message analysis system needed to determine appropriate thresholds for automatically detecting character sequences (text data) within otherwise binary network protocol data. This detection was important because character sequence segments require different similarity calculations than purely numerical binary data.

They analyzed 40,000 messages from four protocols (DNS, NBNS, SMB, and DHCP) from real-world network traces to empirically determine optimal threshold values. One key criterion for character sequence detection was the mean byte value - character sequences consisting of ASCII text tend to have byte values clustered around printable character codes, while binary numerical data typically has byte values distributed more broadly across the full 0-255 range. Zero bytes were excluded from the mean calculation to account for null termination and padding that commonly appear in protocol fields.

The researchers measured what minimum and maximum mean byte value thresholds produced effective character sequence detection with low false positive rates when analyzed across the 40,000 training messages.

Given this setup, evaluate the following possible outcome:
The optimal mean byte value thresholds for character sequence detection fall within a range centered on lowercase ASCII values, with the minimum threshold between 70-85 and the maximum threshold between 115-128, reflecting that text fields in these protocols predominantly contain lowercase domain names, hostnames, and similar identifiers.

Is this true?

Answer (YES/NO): NO